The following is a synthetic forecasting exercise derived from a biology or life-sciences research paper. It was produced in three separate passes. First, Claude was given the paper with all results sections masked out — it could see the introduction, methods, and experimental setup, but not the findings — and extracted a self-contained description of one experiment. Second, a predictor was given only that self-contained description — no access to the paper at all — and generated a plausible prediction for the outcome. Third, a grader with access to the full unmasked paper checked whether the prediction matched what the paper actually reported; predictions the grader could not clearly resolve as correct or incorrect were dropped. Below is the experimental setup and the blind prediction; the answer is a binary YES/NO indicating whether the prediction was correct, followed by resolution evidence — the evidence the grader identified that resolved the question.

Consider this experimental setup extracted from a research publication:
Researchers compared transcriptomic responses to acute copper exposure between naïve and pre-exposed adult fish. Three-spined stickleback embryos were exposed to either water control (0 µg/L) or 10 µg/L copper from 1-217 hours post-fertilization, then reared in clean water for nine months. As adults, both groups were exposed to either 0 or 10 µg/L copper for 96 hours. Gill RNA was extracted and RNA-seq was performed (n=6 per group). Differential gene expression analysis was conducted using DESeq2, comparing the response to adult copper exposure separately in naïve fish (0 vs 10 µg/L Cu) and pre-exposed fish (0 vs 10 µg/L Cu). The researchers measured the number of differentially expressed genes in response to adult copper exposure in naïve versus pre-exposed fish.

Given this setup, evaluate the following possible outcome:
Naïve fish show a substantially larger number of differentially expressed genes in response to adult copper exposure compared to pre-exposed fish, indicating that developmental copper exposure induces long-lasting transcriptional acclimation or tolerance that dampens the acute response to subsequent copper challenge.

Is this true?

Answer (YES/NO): YES